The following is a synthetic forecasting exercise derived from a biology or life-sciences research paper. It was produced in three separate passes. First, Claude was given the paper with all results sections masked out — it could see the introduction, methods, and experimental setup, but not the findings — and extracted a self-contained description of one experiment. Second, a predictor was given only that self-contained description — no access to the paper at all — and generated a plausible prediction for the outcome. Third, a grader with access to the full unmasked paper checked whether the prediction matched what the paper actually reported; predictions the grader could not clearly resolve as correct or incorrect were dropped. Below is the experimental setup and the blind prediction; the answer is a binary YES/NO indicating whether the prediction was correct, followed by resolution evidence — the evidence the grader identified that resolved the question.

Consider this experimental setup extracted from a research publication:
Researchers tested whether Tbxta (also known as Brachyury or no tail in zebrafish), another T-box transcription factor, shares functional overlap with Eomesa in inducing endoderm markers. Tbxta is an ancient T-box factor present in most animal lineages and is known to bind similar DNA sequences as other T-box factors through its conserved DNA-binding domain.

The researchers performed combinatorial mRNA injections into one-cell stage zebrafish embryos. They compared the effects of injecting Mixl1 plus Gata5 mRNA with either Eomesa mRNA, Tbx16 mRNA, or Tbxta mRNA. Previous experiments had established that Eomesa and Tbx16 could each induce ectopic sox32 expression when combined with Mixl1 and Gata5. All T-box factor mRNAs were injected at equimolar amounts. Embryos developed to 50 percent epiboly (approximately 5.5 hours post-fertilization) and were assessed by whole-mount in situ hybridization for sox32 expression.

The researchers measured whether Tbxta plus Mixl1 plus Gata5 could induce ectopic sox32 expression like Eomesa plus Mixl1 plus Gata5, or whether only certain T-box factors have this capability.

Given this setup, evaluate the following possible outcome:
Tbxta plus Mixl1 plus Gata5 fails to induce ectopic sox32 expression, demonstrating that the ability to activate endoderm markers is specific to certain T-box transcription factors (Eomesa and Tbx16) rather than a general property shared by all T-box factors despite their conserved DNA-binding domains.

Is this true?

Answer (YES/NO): NO